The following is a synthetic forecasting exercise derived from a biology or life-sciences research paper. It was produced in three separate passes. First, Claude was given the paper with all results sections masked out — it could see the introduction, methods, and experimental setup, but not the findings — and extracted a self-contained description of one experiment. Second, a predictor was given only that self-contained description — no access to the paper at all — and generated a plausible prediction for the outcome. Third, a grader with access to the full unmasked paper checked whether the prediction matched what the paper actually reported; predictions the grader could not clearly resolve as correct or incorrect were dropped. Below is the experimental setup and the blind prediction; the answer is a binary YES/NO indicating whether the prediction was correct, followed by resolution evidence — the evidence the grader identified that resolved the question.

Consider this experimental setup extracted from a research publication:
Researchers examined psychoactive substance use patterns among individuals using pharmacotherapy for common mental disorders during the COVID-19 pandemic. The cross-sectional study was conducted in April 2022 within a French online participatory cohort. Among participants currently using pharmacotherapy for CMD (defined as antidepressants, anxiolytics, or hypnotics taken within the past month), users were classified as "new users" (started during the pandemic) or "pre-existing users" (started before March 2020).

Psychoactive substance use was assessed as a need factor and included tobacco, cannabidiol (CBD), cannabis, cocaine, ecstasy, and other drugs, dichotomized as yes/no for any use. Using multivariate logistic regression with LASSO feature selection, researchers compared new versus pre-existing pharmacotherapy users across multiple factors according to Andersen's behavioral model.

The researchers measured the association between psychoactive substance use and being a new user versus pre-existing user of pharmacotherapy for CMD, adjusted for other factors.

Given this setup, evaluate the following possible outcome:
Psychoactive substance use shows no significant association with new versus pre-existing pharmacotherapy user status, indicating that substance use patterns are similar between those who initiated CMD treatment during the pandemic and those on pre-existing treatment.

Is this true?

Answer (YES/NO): NO